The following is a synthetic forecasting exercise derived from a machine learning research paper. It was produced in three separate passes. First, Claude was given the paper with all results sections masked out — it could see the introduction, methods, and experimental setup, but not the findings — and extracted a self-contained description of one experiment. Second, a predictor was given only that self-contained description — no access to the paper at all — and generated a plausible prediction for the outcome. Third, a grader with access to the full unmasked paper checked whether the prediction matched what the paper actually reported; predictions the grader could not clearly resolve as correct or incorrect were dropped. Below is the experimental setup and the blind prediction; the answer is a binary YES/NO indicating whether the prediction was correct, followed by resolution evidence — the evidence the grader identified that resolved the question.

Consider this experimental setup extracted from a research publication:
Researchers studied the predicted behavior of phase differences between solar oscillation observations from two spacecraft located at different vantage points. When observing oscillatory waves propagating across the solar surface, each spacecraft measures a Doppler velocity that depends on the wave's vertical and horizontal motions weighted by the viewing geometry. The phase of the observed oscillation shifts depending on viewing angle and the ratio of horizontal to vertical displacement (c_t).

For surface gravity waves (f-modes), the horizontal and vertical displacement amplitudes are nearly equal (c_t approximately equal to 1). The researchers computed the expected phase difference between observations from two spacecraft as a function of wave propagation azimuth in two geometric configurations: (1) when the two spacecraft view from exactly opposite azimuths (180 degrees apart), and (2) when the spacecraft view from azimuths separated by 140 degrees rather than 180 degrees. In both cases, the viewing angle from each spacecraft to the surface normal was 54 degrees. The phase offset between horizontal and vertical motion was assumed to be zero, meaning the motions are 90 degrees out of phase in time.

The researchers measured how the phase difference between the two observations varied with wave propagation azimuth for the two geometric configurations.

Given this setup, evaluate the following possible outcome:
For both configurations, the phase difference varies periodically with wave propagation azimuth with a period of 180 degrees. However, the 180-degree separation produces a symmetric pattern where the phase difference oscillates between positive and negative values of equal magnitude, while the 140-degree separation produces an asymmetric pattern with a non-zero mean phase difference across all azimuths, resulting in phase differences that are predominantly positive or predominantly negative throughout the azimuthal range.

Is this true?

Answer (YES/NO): NO